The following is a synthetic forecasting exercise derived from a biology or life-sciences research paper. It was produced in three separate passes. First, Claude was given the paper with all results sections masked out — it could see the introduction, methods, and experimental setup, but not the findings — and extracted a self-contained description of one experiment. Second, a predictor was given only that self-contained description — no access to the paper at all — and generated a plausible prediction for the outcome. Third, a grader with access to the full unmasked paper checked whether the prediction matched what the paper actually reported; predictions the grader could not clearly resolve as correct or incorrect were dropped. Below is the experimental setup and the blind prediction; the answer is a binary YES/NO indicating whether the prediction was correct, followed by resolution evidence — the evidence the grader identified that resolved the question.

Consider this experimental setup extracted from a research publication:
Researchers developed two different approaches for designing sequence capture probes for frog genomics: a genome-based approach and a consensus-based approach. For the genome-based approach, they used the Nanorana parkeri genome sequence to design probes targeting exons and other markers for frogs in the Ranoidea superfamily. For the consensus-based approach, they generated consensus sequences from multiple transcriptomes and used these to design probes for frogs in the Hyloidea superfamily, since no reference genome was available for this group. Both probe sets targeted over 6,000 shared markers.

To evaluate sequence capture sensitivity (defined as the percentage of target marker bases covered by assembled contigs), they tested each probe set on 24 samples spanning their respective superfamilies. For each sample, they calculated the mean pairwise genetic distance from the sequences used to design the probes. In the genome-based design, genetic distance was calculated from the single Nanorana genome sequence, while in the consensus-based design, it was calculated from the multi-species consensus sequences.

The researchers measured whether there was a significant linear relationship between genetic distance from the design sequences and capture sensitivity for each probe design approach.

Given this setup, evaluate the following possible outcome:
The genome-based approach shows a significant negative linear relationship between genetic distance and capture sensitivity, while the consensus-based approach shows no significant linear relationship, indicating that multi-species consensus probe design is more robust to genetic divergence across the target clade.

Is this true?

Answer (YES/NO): NO